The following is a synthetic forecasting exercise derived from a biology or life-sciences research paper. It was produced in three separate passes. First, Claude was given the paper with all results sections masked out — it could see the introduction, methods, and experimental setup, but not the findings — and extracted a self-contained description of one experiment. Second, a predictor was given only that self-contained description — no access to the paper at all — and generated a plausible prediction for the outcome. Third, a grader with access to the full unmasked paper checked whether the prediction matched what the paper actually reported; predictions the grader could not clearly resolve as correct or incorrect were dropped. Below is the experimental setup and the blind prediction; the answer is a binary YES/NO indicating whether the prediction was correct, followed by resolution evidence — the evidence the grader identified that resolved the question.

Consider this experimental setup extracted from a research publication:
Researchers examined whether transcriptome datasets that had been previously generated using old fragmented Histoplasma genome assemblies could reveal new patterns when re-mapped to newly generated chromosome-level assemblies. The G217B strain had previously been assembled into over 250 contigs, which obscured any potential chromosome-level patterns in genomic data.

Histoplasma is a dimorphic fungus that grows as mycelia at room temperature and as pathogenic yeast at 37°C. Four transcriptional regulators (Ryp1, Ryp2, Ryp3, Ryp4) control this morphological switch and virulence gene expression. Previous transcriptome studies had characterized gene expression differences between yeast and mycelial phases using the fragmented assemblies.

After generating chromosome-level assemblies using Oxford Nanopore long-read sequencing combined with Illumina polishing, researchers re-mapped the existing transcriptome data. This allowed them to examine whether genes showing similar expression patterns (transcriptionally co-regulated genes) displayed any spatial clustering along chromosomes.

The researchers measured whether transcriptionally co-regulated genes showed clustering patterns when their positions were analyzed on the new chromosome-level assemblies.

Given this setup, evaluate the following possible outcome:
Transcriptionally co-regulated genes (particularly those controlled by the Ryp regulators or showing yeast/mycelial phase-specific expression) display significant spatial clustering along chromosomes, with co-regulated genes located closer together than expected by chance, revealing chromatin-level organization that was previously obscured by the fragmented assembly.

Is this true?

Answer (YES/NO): NO